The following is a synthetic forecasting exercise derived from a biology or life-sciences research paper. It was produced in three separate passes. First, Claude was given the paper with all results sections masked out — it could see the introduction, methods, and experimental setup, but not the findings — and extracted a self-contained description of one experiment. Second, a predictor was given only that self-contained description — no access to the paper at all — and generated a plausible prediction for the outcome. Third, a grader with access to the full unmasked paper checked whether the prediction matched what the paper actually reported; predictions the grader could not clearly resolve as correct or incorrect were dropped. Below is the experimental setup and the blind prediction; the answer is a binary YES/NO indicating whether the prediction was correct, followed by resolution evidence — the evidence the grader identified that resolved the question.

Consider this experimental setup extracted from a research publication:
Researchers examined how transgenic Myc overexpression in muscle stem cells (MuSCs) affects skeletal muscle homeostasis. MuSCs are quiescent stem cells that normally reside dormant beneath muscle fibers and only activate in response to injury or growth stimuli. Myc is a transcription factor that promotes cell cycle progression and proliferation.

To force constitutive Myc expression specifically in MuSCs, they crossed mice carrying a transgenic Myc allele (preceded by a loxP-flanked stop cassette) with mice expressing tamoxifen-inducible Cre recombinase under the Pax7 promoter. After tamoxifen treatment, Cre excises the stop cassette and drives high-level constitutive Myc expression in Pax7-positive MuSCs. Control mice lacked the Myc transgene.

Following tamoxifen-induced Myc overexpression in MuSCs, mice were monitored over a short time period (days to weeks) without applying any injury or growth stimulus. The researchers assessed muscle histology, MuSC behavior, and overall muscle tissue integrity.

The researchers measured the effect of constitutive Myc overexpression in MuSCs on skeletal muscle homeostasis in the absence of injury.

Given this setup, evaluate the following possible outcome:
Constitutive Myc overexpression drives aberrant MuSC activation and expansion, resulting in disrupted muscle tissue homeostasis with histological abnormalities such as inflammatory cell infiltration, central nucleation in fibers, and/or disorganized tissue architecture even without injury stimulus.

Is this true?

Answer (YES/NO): NO